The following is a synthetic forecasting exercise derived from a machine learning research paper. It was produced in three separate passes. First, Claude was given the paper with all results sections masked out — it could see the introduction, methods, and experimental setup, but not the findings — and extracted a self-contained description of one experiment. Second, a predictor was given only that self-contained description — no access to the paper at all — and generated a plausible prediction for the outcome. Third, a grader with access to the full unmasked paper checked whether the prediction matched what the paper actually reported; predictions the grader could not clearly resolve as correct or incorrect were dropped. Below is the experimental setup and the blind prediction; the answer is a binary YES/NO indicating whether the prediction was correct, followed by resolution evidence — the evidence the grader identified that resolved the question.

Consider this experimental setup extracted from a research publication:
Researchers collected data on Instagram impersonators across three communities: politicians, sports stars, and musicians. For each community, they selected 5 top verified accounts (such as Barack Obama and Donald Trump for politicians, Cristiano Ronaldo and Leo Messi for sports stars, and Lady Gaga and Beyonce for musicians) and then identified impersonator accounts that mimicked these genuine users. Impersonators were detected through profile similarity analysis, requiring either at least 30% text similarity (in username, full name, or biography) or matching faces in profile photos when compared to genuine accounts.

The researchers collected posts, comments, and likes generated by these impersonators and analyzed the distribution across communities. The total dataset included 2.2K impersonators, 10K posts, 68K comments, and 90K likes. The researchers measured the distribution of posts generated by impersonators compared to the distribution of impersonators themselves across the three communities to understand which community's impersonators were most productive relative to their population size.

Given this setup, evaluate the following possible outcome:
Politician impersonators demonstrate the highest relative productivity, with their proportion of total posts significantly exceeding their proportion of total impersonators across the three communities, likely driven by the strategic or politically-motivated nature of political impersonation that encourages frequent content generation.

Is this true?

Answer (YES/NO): NO